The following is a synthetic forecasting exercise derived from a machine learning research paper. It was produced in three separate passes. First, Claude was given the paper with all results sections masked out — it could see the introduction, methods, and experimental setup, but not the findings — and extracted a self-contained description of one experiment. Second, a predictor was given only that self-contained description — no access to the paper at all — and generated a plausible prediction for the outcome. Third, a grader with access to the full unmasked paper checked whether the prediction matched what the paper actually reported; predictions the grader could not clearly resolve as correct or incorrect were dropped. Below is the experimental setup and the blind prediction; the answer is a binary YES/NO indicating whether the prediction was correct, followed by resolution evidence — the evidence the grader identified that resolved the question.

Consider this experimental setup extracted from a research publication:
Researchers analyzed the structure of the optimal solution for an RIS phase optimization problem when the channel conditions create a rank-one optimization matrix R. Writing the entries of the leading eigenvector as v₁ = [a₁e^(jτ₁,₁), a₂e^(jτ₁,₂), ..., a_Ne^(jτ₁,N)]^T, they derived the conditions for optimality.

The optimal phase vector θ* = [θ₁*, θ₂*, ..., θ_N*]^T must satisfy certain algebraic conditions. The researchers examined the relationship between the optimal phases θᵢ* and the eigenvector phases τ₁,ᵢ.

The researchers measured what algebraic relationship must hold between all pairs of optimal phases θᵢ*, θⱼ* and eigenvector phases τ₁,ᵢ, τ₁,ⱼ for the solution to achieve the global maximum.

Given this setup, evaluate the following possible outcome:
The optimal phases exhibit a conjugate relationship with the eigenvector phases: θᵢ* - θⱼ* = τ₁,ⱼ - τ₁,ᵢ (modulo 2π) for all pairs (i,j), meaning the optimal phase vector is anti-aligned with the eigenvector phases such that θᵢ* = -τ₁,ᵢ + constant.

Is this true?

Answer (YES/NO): NO